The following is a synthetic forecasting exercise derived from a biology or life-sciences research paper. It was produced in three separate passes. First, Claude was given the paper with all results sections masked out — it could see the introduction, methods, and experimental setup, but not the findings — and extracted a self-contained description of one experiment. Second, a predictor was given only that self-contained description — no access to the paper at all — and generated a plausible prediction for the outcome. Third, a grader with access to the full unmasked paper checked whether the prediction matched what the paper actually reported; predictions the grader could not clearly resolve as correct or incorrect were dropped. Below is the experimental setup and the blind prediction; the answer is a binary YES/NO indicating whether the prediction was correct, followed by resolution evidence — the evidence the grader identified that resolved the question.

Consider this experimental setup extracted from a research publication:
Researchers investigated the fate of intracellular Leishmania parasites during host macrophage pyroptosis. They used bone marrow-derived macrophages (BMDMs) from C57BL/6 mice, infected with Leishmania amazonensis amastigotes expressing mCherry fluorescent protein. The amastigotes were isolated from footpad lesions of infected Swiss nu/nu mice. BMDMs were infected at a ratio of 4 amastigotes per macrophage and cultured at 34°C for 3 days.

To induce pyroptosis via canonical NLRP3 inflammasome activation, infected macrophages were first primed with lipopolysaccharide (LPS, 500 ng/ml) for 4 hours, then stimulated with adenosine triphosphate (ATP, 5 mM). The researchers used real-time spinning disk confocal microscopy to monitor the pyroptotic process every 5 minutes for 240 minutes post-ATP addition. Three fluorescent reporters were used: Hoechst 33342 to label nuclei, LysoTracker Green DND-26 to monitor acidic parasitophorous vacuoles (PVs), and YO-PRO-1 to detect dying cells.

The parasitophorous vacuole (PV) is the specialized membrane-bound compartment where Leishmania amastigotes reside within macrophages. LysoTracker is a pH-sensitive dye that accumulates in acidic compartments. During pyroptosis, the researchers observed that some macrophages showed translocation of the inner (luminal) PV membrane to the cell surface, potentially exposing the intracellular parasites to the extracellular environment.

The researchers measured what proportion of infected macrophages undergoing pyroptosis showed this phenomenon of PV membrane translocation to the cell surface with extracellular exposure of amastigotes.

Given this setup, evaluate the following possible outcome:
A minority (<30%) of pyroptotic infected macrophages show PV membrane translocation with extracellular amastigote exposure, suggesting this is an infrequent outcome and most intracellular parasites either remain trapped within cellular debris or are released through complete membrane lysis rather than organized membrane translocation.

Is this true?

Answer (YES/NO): NO